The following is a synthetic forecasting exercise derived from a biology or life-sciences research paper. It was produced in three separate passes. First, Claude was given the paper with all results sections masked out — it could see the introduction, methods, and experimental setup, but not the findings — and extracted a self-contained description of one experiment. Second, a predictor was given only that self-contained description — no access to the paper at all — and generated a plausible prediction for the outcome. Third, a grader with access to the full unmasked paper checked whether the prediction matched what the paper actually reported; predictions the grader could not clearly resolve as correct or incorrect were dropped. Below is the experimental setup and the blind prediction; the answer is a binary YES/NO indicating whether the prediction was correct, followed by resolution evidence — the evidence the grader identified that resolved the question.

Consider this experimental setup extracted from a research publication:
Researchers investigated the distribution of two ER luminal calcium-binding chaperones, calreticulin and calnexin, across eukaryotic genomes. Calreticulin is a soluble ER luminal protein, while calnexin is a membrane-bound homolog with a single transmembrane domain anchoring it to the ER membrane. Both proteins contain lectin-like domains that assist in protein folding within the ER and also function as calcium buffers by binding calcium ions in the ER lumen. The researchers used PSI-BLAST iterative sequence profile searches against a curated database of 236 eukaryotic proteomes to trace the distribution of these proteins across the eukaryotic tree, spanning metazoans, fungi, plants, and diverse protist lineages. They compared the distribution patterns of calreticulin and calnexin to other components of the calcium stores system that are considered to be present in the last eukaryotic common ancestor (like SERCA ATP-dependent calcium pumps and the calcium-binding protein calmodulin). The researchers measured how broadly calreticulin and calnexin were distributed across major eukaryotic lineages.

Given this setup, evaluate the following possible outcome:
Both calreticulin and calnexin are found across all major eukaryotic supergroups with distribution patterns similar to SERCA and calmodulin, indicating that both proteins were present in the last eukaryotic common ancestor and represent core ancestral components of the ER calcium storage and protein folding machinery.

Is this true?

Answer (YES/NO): NO